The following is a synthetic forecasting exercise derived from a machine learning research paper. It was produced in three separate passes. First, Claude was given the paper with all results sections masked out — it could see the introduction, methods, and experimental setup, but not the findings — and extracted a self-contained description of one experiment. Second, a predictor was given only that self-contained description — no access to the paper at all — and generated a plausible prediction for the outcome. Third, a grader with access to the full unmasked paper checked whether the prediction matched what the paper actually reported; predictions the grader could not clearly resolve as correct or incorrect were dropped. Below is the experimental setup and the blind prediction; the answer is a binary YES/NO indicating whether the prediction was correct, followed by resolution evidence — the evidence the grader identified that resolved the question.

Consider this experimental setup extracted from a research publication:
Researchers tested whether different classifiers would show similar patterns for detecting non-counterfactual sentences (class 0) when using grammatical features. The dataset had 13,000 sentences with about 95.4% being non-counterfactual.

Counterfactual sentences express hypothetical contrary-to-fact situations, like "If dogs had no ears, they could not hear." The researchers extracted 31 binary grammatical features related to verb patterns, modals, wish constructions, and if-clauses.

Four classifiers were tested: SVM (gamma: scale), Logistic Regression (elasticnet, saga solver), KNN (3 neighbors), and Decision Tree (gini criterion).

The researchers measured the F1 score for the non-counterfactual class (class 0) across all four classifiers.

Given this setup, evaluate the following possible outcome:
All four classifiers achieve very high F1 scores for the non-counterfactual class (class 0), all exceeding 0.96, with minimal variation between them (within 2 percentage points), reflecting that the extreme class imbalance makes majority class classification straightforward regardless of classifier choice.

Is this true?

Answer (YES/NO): NO